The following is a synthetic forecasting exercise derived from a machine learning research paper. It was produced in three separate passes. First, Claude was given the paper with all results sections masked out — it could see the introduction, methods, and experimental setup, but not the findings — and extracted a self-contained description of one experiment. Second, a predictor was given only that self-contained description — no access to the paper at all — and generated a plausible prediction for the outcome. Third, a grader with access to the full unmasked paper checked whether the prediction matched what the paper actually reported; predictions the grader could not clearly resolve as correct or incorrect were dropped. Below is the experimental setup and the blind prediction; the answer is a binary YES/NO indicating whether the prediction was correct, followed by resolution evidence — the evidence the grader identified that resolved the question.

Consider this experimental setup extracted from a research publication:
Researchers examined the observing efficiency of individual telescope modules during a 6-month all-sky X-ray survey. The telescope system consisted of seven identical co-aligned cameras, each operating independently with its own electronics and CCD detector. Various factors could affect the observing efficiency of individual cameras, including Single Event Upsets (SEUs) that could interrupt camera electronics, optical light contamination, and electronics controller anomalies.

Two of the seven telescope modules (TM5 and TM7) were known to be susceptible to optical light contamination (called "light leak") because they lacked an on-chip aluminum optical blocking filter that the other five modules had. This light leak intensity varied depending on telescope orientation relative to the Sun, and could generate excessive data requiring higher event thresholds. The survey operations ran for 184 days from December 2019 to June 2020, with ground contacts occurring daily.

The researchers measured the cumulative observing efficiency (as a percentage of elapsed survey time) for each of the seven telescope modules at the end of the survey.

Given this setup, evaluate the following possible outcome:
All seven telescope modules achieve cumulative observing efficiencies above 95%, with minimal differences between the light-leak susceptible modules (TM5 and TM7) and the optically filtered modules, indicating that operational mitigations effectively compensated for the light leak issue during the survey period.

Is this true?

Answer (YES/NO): NO